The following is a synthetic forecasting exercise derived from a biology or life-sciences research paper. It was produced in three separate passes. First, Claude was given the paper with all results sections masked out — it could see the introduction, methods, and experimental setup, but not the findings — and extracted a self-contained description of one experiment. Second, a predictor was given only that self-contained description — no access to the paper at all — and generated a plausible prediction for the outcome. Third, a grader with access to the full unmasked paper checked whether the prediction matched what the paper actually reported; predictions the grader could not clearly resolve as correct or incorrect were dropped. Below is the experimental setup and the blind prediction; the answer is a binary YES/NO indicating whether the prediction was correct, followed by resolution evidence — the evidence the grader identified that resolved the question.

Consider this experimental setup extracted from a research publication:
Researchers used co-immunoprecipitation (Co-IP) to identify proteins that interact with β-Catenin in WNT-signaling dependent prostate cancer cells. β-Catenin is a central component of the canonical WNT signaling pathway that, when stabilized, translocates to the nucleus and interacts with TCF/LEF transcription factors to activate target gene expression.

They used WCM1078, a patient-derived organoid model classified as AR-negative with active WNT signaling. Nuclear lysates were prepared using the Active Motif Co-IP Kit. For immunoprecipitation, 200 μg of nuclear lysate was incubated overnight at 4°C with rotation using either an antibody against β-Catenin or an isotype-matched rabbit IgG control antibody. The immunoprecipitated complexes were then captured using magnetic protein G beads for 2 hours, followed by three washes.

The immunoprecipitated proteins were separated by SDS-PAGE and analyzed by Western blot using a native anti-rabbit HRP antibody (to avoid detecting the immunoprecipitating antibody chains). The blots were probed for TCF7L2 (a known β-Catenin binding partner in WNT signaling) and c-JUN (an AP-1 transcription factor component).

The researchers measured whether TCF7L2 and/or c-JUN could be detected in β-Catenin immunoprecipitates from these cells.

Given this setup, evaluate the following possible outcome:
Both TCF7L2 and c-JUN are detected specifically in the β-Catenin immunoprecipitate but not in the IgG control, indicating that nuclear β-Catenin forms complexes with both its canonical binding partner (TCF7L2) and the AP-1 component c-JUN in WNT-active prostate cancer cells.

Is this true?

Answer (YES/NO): YES